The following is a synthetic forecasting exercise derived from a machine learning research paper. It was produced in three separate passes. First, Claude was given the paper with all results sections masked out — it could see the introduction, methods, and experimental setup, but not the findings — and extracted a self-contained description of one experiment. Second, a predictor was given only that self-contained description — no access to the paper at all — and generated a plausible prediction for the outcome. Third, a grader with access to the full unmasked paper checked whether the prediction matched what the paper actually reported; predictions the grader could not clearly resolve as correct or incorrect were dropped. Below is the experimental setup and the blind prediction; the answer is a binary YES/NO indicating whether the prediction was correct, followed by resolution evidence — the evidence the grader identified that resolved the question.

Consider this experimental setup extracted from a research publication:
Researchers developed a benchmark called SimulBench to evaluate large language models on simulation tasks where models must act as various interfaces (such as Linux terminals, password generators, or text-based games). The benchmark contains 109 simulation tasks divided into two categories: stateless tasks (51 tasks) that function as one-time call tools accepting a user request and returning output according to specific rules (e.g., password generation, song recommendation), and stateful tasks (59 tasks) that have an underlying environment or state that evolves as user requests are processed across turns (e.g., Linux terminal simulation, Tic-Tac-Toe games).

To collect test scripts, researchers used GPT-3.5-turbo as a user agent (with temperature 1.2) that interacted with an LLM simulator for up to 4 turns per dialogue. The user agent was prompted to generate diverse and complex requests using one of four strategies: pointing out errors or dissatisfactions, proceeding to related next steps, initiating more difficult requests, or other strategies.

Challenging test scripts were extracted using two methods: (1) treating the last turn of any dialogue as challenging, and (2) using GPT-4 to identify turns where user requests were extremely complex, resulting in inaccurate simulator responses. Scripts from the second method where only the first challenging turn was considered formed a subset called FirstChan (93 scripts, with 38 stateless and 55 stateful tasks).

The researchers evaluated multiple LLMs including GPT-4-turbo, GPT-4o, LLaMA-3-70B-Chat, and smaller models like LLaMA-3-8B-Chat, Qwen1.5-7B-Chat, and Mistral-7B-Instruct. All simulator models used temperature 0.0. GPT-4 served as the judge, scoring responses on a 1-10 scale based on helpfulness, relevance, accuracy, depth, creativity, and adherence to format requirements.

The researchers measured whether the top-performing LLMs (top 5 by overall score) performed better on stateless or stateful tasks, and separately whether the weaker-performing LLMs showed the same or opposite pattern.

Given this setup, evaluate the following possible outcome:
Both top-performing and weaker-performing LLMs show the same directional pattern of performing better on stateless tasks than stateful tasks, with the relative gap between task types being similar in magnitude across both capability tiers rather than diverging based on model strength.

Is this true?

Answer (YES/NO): NO